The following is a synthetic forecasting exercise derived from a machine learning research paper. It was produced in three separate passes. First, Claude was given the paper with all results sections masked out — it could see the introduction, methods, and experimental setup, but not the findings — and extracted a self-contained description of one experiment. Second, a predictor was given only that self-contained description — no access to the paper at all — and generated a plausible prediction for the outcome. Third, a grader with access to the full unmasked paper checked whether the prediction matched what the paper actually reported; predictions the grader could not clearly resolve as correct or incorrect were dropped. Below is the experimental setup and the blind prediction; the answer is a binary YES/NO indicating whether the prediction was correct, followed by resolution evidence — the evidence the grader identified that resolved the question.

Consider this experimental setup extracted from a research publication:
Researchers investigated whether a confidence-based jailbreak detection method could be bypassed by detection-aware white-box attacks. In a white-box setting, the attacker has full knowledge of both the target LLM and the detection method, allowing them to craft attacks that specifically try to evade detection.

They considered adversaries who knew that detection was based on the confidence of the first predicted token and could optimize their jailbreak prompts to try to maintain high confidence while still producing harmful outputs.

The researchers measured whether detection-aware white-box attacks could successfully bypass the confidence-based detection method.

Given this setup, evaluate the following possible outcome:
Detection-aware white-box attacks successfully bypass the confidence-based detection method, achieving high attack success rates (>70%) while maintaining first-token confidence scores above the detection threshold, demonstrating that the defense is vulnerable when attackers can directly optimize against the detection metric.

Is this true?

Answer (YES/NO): NO